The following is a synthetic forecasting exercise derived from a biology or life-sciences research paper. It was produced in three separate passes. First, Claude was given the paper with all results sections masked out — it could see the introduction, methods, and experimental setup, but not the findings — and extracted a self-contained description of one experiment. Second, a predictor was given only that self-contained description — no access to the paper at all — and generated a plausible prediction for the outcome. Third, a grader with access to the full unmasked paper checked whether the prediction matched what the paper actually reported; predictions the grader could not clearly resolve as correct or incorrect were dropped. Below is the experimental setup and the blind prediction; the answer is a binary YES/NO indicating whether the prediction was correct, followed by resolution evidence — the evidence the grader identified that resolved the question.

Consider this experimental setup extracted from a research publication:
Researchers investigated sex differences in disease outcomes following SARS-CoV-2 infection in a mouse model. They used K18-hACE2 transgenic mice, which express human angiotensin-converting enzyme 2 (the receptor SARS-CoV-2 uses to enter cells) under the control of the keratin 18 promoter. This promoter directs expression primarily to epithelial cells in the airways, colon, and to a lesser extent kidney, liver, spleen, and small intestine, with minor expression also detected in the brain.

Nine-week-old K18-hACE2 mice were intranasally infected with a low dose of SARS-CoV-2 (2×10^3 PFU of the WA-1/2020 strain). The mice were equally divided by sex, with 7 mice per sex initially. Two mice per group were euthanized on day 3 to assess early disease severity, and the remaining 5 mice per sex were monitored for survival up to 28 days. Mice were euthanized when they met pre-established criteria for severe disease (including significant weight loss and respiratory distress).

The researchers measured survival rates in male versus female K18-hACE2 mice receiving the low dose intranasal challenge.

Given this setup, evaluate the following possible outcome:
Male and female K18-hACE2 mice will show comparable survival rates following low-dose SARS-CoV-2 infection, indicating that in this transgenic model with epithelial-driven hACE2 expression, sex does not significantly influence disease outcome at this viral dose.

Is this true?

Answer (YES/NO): NO